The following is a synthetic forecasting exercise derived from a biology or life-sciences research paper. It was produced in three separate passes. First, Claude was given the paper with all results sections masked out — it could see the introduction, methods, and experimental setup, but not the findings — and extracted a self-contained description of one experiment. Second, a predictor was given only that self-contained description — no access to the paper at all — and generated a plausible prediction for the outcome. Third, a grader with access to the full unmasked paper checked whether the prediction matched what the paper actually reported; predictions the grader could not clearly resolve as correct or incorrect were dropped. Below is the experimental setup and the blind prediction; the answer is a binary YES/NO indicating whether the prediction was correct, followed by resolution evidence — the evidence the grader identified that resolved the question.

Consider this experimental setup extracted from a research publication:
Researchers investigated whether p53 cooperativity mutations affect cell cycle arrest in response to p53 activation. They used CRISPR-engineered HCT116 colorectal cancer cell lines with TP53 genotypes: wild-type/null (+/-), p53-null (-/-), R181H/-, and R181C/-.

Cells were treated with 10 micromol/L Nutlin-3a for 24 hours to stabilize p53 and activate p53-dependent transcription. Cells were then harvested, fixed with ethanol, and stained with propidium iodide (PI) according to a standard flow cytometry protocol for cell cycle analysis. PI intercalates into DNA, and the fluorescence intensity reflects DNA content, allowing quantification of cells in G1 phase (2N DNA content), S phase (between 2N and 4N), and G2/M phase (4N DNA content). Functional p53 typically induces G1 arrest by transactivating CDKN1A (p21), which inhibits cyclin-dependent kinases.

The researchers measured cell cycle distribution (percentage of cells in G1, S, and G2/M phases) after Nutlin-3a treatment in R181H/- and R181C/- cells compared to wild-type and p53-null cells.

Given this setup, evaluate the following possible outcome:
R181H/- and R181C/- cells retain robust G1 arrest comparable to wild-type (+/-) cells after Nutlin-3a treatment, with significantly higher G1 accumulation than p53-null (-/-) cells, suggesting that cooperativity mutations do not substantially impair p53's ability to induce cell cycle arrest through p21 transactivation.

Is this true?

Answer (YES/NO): NO